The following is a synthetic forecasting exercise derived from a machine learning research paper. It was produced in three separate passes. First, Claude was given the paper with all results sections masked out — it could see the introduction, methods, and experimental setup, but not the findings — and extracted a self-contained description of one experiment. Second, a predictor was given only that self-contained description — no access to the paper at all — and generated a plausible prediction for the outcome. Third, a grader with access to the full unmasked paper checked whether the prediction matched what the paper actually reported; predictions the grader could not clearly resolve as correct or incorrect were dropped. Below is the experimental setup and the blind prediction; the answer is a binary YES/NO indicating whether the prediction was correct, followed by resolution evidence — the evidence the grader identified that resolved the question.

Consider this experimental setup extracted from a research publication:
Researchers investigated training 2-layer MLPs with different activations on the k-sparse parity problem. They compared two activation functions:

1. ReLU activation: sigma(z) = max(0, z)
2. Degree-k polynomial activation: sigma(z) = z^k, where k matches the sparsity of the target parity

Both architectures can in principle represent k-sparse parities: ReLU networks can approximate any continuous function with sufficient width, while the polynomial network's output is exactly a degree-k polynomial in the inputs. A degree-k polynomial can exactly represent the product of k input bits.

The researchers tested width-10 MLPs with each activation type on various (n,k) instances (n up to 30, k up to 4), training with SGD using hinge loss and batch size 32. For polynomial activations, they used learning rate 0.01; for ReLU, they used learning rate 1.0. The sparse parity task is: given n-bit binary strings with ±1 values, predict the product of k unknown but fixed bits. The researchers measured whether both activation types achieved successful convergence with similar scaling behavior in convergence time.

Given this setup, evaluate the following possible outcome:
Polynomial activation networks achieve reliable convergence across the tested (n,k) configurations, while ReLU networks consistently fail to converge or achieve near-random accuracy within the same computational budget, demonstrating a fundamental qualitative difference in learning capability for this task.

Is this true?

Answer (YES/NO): NO